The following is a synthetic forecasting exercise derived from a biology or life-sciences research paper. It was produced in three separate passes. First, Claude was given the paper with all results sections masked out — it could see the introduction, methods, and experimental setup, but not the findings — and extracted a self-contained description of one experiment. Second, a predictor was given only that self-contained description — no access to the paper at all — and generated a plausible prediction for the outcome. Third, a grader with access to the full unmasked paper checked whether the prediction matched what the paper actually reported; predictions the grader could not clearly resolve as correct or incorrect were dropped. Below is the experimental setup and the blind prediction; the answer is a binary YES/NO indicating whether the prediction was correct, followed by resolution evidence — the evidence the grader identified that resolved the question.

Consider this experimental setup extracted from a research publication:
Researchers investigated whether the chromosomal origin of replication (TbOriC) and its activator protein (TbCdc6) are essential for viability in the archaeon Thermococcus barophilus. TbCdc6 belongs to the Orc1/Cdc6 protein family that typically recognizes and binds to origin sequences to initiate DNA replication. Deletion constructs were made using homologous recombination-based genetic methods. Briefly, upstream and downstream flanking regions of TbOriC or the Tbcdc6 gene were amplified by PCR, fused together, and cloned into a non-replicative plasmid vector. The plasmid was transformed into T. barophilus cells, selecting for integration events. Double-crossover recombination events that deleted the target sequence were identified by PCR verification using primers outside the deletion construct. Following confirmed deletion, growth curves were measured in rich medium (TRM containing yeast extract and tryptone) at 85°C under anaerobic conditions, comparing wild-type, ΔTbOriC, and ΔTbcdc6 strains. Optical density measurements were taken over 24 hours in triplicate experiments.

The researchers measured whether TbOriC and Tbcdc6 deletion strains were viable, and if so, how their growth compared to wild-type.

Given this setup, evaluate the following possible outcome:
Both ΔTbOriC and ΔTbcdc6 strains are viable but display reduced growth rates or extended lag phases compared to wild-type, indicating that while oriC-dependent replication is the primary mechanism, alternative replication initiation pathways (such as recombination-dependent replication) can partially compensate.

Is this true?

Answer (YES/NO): YES